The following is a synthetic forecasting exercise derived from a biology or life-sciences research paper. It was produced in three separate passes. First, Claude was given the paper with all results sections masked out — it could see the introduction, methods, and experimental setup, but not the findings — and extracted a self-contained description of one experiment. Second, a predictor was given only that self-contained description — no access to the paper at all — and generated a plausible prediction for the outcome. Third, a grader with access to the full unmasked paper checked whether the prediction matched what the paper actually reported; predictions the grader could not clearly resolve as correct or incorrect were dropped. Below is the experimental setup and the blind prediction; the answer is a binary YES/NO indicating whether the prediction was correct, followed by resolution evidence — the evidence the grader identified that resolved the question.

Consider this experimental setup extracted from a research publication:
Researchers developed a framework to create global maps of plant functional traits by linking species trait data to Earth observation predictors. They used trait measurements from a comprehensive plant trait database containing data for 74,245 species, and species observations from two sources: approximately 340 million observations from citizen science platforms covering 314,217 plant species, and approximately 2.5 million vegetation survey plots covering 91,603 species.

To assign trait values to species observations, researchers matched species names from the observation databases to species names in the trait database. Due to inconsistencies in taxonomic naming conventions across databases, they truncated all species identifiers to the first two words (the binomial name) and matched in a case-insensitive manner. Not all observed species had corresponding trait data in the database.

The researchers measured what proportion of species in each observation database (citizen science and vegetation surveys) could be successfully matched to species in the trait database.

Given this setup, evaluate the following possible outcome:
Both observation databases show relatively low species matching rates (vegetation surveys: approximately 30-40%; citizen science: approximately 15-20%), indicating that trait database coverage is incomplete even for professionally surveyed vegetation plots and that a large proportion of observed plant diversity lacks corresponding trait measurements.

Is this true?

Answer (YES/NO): NO